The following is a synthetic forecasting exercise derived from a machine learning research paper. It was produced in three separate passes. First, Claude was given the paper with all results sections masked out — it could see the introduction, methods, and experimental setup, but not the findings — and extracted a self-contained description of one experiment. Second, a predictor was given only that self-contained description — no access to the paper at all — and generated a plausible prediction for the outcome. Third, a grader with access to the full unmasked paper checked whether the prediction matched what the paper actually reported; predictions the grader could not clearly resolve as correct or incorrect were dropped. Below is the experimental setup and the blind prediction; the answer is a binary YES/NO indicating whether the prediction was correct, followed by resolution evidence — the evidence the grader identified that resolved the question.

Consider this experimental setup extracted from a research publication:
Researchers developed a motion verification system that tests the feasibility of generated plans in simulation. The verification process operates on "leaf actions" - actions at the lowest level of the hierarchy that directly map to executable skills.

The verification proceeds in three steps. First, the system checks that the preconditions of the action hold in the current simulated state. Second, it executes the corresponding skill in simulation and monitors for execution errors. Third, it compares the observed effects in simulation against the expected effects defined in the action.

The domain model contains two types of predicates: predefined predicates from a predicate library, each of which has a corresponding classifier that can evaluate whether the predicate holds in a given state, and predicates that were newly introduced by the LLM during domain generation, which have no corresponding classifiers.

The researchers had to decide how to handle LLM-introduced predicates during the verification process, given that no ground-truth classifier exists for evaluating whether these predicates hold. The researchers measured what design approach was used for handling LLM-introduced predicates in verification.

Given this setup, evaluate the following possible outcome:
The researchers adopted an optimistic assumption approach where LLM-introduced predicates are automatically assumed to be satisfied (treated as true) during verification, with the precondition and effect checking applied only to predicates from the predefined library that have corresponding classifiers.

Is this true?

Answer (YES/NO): YES